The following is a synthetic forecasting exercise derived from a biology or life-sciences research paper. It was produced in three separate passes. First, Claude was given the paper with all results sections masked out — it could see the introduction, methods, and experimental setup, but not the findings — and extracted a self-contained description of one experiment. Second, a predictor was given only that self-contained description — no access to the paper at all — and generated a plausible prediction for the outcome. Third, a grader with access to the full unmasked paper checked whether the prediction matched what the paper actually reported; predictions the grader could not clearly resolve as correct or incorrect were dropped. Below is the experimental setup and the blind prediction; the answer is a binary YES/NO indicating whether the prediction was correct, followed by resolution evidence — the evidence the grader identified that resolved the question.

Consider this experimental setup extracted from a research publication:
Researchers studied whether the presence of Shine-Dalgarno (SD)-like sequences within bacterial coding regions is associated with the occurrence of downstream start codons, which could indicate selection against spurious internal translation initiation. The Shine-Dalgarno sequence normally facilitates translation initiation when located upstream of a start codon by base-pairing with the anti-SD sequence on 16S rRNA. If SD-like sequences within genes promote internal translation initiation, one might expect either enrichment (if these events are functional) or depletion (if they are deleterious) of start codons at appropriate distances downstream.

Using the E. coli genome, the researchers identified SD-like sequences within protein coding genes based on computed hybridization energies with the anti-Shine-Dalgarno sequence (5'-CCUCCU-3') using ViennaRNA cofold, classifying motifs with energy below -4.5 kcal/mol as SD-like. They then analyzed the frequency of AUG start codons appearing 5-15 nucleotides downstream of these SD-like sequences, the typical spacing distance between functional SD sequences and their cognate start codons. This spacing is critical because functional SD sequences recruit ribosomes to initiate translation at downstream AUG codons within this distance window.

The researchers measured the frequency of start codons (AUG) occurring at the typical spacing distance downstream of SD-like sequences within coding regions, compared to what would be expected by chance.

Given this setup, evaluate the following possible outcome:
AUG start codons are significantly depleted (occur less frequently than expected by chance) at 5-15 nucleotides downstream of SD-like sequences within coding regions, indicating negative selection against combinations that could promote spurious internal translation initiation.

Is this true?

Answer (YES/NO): YES